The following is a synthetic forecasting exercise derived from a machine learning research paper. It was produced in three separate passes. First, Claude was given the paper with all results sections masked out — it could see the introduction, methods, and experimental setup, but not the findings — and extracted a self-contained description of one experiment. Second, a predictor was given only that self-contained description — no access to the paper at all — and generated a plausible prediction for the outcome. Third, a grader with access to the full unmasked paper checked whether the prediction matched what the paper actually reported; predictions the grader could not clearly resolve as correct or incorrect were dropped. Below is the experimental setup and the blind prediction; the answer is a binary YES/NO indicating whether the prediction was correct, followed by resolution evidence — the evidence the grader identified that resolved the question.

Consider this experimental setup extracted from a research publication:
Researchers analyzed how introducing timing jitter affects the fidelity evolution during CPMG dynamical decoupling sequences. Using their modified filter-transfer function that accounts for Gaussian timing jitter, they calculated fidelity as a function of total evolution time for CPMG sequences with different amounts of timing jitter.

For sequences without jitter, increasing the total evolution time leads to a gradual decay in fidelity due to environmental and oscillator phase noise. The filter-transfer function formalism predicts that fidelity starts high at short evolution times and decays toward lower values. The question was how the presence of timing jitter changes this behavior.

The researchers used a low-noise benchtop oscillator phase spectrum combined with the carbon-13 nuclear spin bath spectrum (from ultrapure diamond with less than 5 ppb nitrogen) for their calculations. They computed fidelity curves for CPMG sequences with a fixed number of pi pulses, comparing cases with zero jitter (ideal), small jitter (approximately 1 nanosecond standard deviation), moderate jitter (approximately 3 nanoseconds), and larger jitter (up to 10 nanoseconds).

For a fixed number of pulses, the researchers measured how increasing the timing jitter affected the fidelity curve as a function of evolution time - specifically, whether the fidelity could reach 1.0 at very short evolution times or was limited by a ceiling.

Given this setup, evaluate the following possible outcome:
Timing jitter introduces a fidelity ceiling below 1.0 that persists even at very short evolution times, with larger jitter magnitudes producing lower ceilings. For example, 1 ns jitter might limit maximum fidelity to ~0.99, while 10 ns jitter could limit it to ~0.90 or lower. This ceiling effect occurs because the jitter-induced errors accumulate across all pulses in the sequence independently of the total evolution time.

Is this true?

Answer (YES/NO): YES